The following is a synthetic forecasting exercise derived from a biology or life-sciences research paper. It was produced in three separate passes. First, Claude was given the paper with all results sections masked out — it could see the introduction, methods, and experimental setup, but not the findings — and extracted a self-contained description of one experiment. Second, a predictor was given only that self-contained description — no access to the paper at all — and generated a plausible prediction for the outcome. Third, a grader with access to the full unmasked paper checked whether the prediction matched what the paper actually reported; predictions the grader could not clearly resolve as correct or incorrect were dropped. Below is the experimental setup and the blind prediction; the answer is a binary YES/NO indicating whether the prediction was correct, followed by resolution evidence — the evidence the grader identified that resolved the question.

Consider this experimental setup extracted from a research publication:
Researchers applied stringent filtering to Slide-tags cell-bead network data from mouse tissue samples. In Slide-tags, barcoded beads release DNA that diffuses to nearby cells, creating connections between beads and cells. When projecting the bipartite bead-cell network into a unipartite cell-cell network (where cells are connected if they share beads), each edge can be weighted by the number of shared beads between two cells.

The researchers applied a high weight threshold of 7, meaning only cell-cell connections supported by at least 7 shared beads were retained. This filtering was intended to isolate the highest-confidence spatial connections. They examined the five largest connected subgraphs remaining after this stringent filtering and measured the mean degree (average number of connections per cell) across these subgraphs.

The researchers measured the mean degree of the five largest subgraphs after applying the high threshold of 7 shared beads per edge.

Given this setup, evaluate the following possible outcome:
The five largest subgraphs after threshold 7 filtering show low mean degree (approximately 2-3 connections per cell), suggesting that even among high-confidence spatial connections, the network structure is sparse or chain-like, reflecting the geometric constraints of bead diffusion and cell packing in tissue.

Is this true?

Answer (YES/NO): YES